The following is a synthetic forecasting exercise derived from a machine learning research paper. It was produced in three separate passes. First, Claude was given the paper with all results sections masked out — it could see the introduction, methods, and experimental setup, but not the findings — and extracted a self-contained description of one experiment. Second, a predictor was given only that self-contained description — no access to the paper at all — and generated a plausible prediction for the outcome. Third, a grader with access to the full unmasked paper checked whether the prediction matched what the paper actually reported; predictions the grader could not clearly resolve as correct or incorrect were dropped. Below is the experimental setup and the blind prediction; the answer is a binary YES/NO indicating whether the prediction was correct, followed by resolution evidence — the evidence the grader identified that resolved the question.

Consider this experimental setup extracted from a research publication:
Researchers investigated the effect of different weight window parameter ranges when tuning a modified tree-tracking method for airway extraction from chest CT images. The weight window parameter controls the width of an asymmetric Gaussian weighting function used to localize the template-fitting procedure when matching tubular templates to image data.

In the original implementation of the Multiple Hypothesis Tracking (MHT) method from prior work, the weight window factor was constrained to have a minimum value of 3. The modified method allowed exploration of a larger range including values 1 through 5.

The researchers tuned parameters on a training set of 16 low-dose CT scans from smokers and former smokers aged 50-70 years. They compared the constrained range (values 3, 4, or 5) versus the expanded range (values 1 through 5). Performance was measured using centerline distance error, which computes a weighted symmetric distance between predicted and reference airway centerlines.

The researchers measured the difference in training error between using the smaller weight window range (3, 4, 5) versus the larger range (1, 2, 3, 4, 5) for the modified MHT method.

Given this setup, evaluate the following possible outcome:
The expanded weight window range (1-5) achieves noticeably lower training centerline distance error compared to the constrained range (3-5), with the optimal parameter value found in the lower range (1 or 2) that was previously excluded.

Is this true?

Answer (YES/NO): NO